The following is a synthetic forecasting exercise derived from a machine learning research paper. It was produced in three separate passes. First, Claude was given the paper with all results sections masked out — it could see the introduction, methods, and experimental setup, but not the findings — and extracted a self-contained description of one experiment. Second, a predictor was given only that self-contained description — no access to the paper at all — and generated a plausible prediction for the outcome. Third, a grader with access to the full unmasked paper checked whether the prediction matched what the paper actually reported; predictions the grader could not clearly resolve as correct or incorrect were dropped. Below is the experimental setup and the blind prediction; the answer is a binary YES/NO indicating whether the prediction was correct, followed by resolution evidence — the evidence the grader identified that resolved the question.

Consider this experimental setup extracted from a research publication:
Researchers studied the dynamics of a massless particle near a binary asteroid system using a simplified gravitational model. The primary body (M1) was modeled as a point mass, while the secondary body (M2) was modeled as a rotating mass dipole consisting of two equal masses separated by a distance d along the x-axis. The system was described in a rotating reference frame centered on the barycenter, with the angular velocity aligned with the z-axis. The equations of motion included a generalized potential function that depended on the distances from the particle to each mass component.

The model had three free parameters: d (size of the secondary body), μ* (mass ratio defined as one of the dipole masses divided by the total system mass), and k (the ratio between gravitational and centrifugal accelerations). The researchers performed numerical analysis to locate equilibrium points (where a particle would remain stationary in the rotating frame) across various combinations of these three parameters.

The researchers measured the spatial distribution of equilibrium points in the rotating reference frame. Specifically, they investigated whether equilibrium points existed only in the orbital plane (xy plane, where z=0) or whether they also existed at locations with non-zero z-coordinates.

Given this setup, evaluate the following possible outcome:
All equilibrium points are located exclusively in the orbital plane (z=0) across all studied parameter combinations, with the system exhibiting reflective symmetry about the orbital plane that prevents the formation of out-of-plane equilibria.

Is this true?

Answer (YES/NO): YES